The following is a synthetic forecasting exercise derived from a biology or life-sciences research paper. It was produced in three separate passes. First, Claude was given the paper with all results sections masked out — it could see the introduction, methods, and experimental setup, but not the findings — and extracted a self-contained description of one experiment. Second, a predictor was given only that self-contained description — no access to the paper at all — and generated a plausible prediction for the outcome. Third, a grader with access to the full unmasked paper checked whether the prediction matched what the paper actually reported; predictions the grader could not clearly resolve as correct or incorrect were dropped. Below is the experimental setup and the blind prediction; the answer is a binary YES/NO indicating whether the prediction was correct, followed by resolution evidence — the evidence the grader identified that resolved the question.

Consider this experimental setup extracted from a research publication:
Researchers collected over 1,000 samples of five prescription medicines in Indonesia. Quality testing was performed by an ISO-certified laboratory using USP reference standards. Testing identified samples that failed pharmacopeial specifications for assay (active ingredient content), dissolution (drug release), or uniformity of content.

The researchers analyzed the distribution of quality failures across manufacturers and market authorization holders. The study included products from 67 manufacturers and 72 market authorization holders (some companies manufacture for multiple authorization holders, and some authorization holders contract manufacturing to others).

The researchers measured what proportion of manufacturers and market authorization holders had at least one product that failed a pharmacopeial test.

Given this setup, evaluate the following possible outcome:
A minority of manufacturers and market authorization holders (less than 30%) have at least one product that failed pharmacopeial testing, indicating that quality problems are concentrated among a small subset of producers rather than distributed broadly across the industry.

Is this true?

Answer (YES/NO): NO